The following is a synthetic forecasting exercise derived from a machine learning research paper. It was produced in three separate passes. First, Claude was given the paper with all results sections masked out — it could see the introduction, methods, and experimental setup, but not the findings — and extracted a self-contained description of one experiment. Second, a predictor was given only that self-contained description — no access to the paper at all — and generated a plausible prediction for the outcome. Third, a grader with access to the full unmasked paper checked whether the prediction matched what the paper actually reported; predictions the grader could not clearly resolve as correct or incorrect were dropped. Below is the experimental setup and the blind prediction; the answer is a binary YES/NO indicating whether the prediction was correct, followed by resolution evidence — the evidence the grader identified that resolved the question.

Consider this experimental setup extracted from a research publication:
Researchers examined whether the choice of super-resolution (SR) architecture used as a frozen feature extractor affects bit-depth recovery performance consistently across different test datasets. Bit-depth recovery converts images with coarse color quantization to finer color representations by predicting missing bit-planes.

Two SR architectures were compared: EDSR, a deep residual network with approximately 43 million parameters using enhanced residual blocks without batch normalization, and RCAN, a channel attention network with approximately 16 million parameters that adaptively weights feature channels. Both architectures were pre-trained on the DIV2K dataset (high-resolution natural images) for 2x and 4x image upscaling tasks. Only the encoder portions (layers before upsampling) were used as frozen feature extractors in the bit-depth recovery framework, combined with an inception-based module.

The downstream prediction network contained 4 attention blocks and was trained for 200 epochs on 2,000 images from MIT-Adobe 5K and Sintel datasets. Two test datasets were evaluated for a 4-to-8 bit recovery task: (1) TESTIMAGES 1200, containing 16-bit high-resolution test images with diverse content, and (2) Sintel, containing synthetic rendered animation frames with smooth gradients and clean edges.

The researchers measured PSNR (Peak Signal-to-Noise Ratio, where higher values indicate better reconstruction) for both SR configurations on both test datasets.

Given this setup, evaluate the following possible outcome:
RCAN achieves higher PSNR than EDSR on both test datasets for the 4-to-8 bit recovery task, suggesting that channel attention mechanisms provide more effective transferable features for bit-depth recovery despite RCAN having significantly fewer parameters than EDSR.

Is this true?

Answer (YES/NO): NO